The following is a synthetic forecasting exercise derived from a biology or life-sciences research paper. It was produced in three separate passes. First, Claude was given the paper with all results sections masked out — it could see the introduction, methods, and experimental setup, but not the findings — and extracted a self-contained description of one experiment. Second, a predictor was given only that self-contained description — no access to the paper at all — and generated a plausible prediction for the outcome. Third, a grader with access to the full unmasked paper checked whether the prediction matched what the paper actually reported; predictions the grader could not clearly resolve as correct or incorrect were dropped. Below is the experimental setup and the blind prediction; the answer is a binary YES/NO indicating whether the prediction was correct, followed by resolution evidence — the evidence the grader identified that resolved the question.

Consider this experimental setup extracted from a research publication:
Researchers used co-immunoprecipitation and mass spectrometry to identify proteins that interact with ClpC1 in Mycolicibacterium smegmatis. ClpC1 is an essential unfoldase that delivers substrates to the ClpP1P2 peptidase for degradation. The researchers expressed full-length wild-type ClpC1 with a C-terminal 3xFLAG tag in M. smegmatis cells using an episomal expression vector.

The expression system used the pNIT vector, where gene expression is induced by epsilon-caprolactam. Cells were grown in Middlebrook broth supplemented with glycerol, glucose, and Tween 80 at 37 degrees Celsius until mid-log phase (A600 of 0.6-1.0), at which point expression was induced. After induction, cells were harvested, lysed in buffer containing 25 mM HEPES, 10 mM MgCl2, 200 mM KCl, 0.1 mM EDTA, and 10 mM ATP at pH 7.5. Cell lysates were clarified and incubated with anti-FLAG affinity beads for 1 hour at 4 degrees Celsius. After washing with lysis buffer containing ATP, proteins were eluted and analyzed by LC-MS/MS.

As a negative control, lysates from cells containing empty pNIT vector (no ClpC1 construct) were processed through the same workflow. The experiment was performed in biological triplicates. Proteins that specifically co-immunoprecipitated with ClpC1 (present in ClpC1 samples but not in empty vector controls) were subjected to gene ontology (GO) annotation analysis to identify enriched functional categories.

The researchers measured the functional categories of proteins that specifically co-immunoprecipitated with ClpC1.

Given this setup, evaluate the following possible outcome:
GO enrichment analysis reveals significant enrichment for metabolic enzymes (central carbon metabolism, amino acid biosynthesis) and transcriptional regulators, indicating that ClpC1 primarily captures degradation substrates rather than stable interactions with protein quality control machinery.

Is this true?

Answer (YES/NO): NO